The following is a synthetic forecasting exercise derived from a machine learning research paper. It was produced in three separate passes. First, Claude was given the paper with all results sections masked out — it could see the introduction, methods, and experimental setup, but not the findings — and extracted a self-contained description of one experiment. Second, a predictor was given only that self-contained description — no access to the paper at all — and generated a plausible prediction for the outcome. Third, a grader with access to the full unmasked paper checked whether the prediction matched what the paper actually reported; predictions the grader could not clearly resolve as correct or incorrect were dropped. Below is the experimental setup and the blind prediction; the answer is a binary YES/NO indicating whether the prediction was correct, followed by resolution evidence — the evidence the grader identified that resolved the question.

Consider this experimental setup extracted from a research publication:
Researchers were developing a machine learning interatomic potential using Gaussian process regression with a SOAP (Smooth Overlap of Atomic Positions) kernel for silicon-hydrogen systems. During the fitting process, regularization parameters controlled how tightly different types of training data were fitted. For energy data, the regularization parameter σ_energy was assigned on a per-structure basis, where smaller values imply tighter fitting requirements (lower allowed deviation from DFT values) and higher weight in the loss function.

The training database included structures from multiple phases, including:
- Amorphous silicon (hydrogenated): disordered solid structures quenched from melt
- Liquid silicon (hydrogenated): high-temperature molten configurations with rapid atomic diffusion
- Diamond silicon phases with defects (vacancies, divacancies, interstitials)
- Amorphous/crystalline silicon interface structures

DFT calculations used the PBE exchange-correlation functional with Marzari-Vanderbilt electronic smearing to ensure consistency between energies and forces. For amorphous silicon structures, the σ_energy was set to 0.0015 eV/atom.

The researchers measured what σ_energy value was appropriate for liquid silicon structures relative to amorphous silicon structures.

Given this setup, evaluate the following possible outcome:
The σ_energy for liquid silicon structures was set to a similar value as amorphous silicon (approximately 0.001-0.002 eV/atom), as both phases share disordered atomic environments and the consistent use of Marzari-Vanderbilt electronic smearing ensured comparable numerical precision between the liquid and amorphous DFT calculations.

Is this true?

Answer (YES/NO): NO